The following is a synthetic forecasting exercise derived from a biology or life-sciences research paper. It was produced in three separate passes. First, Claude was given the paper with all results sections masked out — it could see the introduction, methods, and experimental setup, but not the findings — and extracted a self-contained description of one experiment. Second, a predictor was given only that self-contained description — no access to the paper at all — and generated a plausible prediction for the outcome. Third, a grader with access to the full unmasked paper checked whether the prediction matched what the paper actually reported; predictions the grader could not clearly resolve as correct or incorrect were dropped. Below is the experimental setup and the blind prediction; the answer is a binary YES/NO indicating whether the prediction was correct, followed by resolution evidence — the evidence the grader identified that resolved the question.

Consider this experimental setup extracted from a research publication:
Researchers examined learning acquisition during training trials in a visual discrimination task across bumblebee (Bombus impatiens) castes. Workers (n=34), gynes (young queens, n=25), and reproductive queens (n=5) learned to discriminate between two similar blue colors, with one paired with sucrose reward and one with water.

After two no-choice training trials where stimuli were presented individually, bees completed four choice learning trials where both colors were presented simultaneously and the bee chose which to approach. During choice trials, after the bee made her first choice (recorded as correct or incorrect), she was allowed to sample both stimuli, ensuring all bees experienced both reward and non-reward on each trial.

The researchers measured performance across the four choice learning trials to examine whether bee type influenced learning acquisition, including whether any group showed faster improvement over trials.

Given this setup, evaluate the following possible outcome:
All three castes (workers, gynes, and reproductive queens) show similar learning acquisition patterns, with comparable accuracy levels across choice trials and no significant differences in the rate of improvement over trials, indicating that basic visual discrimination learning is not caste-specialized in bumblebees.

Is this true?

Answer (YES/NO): YES